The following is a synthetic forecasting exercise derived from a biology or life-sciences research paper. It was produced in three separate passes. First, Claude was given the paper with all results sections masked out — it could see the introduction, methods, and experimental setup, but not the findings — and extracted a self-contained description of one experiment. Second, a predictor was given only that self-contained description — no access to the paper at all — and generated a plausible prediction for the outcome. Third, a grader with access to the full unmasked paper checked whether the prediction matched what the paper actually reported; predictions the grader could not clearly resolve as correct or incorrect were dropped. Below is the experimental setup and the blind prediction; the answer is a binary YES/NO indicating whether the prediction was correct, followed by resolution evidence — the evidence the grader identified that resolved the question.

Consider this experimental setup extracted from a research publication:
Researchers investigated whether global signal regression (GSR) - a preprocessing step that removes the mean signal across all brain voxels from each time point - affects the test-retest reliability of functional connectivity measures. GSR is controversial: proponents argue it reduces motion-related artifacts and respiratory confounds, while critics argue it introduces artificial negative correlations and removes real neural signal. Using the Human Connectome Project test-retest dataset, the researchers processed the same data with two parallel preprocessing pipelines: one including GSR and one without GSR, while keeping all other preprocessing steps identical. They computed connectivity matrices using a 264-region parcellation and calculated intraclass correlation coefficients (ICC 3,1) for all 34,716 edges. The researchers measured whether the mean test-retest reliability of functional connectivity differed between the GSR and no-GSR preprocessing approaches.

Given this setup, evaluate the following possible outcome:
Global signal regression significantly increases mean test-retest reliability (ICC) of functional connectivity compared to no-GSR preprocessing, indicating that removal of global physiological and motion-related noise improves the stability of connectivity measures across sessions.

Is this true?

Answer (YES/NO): NO